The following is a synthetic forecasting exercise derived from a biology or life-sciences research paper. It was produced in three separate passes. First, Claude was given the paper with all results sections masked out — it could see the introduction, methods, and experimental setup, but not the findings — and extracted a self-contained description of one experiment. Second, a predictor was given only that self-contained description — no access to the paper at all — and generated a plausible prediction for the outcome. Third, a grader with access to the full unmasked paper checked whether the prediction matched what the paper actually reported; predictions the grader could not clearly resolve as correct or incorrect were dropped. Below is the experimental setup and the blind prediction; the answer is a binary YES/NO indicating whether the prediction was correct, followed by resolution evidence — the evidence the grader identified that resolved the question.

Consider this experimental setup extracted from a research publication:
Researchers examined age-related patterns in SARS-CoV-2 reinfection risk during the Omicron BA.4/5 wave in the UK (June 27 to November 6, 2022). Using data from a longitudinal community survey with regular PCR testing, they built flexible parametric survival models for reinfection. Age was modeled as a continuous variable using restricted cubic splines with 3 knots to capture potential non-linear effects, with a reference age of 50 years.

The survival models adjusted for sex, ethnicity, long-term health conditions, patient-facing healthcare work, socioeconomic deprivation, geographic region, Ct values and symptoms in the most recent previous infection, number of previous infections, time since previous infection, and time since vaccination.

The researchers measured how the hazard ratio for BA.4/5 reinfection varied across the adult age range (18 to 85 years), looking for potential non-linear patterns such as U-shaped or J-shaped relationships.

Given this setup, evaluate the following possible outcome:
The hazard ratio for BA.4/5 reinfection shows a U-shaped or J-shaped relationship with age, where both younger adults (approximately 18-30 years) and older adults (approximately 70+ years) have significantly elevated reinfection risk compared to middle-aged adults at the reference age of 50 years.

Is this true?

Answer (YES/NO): NO